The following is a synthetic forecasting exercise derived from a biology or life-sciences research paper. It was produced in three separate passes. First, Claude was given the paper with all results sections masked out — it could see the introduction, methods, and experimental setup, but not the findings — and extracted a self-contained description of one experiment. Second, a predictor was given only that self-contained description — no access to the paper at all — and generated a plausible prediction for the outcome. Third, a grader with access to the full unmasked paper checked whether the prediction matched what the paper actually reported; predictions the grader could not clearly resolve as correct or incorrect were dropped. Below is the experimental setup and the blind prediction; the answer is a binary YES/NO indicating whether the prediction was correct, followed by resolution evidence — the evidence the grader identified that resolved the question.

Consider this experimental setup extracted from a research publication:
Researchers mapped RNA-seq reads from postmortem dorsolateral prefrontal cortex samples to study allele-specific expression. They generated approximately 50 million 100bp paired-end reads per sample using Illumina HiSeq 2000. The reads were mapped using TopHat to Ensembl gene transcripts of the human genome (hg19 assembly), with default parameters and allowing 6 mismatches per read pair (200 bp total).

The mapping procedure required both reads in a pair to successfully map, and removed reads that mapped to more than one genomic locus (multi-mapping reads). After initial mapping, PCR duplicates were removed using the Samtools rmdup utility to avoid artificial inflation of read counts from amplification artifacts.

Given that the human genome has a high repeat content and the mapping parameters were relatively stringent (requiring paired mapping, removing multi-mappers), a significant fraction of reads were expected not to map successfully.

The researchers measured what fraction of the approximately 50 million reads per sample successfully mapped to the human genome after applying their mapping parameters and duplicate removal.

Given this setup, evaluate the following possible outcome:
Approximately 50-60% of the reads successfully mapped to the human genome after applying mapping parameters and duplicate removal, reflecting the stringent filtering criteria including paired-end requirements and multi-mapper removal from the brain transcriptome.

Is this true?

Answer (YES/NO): NO